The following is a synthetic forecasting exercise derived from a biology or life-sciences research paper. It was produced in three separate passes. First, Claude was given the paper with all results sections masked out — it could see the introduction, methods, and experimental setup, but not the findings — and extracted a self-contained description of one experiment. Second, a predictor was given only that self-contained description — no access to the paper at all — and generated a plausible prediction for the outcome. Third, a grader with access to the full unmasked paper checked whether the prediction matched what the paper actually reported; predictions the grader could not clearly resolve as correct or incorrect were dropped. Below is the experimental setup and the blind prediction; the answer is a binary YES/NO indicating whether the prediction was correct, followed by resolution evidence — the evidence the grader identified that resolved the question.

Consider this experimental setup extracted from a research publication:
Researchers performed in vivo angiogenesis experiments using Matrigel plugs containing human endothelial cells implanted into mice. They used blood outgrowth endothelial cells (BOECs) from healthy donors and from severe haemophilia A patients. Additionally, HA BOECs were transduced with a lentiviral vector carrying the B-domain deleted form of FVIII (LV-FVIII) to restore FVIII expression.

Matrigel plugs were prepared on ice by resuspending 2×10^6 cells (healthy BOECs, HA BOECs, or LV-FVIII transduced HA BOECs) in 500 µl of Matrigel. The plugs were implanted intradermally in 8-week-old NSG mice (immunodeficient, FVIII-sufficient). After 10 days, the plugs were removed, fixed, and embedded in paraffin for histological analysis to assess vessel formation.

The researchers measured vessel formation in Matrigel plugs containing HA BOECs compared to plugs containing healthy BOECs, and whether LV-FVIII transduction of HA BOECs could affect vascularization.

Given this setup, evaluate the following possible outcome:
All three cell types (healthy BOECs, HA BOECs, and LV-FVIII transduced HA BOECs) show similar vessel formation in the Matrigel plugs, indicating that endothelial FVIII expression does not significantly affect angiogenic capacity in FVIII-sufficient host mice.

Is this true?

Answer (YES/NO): NO